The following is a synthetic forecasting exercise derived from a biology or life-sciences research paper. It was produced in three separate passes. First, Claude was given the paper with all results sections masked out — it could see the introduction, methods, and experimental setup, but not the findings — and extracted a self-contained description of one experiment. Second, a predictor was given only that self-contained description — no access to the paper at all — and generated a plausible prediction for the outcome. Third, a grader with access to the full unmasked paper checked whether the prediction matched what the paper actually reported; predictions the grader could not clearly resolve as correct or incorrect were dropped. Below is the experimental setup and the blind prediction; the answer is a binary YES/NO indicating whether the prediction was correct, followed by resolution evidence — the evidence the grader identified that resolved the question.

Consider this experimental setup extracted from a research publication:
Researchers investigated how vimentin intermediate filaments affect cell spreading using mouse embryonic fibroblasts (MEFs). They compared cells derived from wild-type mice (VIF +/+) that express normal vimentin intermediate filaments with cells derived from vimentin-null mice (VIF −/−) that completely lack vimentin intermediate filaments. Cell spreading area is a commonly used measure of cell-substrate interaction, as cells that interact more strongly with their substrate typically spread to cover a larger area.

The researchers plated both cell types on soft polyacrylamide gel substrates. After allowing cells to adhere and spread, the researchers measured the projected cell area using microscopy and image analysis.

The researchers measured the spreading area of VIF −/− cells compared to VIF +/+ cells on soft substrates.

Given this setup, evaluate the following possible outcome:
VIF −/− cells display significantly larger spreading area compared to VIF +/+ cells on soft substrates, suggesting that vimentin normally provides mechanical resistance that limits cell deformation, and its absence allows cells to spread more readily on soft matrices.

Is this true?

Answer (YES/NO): NO